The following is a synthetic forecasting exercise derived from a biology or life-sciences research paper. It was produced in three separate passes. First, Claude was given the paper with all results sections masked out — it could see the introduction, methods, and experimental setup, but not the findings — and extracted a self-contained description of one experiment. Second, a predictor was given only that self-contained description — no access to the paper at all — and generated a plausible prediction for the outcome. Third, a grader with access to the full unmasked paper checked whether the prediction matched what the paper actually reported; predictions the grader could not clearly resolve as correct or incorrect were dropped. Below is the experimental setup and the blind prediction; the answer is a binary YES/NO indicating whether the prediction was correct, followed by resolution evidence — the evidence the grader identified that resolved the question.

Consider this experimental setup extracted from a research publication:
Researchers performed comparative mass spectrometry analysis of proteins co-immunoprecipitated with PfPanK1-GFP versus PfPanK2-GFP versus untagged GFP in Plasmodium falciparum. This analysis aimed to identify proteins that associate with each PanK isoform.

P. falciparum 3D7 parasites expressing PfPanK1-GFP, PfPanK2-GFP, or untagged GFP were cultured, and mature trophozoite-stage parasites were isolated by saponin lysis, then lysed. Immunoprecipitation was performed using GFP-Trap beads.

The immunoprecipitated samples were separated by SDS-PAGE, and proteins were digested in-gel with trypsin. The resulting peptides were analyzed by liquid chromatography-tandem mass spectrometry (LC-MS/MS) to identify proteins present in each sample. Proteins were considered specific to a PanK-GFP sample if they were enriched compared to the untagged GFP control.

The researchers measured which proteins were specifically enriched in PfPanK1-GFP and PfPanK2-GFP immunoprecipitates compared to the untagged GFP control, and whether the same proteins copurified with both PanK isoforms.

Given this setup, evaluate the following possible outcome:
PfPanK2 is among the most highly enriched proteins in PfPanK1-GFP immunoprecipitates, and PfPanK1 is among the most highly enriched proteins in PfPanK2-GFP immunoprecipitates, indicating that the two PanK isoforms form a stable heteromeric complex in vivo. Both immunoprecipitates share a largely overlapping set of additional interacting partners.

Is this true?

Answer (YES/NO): YES